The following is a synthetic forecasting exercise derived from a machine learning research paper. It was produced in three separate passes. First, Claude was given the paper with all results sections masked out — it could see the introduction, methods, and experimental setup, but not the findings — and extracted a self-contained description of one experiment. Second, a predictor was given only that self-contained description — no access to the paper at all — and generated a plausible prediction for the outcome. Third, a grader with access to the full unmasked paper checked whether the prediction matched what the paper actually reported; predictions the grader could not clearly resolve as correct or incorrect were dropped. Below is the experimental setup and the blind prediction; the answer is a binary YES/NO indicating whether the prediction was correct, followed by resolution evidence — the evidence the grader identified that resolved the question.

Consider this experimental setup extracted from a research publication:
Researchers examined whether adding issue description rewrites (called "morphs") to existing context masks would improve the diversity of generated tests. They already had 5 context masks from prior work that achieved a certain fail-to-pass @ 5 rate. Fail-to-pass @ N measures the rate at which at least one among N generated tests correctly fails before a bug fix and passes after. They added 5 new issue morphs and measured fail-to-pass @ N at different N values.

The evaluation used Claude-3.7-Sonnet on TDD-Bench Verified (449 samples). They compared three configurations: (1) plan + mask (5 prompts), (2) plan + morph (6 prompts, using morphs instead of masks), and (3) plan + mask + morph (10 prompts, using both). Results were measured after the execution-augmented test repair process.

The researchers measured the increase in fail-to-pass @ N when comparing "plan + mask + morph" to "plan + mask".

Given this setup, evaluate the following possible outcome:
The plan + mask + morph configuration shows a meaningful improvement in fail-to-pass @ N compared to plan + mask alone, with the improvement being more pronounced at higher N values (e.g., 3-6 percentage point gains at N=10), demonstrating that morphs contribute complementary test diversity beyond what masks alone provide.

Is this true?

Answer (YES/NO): NO